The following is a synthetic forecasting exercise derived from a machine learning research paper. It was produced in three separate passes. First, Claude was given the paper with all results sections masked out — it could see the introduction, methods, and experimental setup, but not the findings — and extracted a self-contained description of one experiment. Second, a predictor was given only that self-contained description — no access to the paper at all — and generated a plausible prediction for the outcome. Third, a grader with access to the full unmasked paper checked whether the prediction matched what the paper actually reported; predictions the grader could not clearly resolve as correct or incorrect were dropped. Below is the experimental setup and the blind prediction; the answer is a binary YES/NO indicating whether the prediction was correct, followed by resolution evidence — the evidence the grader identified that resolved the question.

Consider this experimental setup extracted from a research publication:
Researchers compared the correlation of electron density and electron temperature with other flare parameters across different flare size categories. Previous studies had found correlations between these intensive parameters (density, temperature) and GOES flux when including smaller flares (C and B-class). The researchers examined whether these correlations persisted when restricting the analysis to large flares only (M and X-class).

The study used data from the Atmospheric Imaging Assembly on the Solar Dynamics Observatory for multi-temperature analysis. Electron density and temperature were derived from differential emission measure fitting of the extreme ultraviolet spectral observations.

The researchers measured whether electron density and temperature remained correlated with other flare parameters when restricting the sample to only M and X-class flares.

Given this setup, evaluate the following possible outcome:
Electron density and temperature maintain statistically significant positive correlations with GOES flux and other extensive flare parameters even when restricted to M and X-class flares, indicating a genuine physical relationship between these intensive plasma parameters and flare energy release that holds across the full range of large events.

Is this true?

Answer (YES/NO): NO